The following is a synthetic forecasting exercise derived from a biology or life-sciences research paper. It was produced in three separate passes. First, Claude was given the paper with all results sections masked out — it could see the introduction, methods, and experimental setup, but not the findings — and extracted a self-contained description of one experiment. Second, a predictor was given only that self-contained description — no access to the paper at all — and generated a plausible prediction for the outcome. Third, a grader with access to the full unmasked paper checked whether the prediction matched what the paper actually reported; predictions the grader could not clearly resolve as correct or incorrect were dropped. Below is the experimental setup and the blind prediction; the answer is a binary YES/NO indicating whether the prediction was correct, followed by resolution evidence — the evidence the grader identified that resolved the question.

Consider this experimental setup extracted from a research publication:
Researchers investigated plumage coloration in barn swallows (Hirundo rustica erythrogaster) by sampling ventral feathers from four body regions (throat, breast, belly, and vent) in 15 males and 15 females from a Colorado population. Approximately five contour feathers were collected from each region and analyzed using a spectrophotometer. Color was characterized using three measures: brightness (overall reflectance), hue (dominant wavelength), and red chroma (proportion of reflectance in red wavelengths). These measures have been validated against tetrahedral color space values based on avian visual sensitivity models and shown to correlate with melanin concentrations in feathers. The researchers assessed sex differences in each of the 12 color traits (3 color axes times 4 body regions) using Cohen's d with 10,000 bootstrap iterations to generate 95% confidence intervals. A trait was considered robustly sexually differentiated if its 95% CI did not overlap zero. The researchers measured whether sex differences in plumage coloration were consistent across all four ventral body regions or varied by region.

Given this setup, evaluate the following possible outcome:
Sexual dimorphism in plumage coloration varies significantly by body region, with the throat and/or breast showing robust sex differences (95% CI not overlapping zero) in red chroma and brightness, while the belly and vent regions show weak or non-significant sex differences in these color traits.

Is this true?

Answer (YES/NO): NO